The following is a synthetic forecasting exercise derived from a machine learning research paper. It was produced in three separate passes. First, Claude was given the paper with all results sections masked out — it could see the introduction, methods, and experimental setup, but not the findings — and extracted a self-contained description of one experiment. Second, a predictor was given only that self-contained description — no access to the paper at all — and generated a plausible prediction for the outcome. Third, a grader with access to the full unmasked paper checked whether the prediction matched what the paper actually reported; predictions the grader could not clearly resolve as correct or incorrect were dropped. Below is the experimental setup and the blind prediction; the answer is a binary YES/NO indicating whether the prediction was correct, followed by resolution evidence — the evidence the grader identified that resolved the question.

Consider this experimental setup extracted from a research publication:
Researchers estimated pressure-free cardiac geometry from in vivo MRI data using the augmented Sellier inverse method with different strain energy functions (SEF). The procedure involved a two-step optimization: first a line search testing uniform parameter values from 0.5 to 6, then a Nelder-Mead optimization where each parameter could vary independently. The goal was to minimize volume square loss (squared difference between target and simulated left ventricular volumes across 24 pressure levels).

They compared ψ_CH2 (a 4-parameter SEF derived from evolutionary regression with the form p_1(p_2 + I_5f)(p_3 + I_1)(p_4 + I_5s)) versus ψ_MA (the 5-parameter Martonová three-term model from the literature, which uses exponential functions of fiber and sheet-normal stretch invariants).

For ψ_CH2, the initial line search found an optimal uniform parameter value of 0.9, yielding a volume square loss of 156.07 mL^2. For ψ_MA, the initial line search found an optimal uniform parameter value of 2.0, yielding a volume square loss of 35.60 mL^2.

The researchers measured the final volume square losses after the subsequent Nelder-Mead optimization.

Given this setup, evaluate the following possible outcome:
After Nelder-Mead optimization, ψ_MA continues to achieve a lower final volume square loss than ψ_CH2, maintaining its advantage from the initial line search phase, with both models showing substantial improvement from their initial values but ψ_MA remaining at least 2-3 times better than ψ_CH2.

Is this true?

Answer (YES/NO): YES